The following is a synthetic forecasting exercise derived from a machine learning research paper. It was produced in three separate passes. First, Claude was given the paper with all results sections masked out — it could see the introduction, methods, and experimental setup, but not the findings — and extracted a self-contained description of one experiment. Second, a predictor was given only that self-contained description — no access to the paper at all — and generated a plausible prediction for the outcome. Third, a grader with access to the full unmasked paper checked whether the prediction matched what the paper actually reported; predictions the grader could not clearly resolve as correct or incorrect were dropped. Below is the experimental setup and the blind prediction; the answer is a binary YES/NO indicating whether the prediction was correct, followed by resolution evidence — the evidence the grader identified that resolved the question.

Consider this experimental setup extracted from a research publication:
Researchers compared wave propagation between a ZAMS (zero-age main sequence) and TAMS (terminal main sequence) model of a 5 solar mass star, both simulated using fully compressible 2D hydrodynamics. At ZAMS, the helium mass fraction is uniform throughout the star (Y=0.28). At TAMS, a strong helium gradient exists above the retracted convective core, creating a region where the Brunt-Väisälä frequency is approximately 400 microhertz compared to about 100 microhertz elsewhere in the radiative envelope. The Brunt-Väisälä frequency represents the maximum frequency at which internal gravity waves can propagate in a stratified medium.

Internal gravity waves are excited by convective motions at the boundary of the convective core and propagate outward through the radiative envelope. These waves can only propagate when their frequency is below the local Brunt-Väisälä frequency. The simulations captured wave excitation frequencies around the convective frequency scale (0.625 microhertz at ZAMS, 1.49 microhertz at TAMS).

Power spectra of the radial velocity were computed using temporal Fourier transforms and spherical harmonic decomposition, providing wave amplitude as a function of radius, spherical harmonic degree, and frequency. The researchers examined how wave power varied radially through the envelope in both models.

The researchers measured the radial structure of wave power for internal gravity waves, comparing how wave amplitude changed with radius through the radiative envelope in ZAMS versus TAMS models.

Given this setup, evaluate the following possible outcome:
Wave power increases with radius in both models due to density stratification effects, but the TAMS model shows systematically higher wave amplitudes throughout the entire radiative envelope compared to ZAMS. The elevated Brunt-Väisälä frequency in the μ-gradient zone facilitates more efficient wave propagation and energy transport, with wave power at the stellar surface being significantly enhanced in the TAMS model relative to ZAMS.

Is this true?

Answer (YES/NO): NO